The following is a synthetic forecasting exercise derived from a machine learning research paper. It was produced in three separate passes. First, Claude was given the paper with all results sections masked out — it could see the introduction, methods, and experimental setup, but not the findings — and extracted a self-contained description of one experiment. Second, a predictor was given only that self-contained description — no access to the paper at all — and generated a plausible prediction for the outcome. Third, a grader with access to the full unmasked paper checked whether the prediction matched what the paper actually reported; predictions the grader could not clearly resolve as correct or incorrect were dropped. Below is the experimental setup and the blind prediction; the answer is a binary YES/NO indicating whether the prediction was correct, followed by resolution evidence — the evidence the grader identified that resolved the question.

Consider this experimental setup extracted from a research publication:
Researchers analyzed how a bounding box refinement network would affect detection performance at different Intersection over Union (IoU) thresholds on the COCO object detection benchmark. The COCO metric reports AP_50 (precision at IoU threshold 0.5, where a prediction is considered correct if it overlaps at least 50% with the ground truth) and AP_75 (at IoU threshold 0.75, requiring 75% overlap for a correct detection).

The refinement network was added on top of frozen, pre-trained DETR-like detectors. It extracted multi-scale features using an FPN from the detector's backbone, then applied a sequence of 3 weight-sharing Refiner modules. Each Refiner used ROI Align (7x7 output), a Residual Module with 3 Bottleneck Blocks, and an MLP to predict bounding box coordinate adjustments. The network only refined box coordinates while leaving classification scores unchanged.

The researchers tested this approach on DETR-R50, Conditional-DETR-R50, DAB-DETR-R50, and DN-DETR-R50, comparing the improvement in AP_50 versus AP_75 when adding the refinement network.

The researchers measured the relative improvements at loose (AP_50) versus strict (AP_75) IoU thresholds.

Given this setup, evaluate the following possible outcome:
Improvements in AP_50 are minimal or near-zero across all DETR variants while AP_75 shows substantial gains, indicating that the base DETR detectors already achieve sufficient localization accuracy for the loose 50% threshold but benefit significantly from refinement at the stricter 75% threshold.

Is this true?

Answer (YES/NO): NO